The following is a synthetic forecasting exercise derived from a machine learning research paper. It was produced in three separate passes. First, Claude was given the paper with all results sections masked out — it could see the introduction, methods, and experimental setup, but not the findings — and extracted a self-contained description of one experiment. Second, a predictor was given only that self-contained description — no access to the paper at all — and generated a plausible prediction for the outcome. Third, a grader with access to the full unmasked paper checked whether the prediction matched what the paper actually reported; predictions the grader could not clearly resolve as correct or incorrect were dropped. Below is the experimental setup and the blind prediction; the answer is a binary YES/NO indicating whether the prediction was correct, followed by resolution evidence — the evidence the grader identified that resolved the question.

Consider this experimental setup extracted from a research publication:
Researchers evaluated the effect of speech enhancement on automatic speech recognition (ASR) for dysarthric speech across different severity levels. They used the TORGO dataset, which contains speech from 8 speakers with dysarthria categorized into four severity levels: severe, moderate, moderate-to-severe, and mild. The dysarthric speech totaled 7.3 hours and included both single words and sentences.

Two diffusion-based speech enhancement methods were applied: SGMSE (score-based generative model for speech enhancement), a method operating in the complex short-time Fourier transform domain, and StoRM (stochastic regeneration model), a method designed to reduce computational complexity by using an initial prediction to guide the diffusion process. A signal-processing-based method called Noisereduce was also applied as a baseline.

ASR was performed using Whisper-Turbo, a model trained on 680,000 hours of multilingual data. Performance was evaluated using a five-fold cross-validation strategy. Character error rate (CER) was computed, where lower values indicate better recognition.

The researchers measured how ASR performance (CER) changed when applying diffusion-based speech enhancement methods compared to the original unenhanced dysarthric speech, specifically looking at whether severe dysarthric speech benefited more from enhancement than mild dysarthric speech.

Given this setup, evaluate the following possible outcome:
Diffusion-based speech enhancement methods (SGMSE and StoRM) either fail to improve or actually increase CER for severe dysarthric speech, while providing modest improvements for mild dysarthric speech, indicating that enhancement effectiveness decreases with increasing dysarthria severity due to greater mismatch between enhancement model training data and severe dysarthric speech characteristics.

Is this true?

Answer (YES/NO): NO